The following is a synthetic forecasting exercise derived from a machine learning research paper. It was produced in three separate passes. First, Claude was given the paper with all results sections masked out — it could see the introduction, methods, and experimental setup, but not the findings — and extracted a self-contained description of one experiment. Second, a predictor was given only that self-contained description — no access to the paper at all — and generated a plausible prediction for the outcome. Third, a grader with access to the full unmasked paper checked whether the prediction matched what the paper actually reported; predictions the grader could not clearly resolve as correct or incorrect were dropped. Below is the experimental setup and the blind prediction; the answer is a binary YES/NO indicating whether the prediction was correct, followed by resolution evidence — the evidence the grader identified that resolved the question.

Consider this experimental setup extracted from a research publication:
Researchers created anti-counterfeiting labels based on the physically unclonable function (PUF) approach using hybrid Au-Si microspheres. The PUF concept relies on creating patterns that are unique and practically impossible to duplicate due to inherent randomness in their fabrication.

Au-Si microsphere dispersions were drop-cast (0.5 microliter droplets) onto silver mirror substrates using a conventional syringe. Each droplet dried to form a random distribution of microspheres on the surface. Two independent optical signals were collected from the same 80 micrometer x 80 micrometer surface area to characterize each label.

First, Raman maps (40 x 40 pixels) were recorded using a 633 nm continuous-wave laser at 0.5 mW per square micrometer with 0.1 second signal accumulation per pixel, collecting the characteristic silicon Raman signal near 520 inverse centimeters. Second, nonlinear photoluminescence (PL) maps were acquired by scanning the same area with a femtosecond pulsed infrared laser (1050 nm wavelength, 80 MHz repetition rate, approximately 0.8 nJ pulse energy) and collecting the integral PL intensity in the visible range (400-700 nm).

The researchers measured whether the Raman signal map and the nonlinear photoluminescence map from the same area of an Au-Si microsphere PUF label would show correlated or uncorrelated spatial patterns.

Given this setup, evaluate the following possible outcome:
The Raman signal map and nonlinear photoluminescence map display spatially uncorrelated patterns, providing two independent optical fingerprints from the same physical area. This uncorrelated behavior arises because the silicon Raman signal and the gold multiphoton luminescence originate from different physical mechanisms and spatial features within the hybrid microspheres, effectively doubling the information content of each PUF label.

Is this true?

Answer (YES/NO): NO